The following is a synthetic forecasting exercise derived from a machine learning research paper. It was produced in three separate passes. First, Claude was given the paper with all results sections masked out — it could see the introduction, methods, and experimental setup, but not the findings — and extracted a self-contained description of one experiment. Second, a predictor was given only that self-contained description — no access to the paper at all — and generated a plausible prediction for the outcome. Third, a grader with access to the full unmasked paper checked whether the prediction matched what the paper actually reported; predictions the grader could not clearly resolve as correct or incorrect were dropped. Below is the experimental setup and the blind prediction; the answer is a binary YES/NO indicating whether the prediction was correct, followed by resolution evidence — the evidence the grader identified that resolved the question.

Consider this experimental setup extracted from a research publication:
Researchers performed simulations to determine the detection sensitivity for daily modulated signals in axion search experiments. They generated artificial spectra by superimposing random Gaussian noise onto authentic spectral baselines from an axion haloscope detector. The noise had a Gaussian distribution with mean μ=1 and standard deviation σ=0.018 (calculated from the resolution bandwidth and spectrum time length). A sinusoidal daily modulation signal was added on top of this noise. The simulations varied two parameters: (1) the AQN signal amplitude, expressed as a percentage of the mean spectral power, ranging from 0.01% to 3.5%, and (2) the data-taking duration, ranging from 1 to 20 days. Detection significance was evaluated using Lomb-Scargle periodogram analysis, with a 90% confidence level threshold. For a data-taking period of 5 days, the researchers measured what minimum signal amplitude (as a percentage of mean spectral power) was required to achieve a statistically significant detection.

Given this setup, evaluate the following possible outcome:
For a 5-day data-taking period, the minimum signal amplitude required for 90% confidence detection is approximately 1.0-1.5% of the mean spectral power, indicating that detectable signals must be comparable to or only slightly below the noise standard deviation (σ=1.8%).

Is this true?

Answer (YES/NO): NO